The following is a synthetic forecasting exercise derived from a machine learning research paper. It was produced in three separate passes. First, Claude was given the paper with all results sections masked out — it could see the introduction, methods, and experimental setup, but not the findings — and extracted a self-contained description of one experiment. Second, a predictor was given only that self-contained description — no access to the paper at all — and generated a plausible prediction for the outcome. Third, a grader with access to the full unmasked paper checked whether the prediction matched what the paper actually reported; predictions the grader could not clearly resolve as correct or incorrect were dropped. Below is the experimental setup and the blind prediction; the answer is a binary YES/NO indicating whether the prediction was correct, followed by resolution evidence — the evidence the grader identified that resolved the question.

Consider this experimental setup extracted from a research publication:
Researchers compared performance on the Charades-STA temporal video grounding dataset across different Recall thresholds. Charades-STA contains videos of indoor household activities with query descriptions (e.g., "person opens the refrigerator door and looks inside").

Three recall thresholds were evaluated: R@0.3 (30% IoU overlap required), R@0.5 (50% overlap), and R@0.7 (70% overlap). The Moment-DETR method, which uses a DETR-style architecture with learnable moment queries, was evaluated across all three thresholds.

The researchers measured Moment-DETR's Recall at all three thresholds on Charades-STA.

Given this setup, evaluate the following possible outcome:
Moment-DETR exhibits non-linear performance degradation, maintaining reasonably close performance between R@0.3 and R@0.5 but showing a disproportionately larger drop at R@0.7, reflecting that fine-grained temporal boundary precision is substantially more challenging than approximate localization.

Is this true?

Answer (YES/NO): YES